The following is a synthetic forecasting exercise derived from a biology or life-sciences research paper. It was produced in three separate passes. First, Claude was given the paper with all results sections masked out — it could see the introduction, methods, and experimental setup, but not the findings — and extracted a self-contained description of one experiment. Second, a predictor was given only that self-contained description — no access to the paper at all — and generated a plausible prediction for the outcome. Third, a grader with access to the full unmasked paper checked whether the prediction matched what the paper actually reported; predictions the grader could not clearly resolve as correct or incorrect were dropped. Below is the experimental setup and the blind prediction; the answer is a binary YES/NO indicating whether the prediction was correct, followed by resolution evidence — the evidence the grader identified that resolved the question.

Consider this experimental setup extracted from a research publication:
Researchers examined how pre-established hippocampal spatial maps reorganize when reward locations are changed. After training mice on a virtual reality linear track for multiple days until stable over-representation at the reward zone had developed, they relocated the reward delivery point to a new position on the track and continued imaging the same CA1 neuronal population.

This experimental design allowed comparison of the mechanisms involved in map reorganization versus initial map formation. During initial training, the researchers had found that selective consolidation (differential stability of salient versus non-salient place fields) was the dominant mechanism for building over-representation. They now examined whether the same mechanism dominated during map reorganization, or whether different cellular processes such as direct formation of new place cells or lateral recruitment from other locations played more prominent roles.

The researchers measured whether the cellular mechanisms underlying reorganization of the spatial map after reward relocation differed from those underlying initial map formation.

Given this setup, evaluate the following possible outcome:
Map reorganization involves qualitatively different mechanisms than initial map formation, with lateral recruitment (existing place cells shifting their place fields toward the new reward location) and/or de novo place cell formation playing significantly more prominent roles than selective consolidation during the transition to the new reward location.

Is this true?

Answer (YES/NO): YES